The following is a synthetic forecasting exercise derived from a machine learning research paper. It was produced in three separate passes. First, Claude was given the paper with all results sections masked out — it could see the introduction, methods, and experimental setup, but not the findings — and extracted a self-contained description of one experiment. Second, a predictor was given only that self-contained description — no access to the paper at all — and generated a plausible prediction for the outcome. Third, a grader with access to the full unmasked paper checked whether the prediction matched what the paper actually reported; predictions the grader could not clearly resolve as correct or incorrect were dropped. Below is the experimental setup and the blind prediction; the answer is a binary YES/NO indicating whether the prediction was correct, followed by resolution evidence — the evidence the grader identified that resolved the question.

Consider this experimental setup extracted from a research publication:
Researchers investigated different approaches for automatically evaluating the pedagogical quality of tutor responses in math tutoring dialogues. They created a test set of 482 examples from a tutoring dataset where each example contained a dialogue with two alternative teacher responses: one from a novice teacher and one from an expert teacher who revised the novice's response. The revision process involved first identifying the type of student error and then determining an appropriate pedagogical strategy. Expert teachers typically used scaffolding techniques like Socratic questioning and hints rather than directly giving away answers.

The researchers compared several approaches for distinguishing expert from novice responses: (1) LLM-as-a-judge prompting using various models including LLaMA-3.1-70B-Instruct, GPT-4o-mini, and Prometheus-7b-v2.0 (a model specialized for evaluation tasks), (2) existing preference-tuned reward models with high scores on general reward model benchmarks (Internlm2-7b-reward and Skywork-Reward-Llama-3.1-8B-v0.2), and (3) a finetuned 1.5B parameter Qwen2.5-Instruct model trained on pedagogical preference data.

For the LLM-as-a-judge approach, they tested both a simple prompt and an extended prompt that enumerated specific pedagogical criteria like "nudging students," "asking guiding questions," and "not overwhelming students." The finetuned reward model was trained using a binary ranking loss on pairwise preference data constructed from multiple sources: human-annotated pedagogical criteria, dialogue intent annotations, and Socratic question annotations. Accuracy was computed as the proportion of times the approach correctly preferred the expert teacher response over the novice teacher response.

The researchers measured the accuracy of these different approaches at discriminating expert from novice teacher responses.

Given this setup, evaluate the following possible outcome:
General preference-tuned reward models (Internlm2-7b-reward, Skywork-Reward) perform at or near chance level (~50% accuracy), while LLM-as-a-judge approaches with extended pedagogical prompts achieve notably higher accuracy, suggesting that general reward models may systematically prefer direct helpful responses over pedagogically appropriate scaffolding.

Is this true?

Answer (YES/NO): YES